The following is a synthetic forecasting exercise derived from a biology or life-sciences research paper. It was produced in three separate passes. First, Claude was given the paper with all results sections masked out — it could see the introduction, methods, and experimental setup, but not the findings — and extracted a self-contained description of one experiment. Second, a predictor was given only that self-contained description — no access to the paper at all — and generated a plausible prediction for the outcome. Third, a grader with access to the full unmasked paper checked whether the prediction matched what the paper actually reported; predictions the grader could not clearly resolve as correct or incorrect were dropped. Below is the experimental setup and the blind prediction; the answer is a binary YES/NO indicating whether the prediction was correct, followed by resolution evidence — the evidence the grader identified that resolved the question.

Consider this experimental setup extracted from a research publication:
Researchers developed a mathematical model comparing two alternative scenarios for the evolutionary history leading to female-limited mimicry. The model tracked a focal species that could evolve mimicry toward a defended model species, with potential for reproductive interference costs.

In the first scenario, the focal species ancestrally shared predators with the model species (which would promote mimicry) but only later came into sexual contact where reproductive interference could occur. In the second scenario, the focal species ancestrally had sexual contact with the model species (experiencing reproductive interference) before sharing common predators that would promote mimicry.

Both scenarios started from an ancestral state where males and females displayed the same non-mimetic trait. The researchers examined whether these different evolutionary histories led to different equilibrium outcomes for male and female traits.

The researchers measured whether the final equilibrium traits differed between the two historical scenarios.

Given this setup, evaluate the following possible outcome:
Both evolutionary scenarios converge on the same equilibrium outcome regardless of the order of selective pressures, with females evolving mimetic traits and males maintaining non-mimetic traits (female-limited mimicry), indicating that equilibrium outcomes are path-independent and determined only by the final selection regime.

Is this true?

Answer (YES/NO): YES